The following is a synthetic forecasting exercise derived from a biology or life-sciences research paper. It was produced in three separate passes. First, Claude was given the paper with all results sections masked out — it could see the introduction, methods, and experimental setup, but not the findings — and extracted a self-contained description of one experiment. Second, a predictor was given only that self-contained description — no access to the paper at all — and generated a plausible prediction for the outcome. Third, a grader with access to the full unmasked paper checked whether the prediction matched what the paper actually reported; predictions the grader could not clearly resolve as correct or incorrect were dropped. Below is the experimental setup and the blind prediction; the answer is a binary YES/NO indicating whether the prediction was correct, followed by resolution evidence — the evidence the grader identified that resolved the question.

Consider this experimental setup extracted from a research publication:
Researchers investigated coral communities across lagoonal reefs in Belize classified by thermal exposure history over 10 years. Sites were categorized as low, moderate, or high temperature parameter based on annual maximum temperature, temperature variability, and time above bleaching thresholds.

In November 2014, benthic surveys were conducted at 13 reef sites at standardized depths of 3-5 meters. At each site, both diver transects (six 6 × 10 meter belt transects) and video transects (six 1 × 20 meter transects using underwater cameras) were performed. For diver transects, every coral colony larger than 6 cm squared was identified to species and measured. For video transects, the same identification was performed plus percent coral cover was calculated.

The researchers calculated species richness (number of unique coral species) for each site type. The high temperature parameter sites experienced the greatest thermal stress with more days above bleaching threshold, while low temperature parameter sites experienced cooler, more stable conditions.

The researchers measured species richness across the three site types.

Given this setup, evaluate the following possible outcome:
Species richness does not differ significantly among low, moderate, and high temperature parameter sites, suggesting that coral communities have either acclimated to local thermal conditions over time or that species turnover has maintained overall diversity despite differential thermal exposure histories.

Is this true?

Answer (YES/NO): NO